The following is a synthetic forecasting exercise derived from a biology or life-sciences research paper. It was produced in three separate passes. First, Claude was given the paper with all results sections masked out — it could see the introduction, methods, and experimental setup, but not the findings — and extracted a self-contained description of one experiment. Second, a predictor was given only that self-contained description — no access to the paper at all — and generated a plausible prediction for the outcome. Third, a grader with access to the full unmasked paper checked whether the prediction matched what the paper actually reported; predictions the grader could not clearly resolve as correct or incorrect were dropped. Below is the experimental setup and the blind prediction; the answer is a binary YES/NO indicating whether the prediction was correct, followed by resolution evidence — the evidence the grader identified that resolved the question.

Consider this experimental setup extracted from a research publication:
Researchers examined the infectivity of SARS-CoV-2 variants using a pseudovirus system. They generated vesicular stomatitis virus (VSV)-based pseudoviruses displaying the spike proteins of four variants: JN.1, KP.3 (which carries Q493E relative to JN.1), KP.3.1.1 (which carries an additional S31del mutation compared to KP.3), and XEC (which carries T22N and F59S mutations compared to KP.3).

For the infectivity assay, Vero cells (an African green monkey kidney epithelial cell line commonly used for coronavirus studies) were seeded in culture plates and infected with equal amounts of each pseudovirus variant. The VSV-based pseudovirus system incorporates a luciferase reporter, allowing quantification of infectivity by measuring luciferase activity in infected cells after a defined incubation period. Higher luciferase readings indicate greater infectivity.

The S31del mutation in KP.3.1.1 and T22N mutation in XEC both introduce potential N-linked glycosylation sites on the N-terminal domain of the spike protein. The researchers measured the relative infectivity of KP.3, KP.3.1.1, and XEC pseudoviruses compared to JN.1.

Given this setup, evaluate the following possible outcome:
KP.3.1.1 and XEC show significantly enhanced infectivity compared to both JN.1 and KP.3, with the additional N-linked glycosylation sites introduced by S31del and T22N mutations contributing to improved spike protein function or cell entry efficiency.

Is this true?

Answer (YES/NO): NO